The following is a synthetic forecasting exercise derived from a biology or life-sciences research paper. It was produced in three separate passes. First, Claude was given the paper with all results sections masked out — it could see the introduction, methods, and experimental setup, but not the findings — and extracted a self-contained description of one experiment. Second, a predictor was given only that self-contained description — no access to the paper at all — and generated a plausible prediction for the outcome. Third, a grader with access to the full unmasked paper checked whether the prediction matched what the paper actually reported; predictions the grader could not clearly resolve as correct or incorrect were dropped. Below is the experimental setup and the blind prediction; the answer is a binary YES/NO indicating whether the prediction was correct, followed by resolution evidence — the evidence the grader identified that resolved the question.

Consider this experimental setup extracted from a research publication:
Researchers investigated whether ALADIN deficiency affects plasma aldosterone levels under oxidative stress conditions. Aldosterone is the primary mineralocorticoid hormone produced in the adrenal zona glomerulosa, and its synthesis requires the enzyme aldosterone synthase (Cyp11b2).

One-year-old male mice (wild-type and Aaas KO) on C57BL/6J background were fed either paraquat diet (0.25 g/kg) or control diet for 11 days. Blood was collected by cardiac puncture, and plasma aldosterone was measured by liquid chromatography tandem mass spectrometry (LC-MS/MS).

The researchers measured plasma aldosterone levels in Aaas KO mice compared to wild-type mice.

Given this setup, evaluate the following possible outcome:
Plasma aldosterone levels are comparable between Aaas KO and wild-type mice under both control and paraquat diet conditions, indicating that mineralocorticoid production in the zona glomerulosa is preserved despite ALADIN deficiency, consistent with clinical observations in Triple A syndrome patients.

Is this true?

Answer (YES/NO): YES